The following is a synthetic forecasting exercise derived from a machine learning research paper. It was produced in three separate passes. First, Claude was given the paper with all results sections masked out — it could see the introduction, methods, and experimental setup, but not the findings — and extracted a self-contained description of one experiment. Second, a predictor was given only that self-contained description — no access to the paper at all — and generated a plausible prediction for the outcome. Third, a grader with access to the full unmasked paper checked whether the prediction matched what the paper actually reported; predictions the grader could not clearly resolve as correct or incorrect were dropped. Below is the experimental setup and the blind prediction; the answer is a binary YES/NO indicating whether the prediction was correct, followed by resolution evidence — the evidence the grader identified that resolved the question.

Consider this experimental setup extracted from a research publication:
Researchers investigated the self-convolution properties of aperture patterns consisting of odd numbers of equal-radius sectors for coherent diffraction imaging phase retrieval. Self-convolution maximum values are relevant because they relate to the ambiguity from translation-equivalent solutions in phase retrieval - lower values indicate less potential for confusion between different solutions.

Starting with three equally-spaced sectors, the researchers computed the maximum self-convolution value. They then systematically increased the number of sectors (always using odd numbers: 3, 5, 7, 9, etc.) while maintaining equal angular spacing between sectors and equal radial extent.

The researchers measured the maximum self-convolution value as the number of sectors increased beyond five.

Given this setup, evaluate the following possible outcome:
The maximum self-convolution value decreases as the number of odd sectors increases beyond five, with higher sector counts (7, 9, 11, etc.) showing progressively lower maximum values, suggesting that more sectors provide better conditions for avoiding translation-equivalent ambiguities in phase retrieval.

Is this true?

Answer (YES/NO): NO